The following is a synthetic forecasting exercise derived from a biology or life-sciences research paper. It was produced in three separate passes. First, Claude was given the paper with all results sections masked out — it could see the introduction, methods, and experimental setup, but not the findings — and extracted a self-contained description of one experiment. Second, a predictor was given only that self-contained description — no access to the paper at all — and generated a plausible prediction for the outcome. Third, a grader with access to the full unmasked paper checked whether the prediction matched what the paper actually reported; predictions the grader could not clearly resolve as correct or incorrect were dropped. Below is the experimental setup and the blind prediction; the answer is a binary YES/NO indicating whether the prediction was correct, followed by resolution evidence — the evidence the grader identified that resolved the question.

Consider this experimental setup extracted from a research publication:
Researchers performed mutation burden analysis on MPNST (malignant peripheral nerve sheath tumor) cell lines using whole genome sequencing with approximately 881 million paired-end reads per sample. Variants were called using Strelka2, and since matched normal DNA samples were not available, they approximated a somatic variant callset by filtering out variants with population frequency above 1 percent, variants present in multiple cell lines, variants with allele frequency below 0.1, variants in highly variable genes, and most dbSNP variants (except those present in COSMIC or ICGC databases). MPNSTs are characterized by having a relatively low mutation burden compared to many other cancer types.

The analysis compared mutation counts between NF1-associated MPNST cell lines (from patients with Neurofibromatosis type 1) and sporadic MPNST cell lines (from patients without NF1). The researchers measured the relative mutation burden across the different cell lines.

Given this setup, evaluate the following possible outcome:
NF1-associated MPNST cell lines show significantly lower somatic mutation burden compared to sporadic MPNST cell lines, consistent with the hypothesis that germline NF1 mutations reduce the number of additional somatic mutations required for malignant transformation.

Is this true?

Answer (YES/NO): NO